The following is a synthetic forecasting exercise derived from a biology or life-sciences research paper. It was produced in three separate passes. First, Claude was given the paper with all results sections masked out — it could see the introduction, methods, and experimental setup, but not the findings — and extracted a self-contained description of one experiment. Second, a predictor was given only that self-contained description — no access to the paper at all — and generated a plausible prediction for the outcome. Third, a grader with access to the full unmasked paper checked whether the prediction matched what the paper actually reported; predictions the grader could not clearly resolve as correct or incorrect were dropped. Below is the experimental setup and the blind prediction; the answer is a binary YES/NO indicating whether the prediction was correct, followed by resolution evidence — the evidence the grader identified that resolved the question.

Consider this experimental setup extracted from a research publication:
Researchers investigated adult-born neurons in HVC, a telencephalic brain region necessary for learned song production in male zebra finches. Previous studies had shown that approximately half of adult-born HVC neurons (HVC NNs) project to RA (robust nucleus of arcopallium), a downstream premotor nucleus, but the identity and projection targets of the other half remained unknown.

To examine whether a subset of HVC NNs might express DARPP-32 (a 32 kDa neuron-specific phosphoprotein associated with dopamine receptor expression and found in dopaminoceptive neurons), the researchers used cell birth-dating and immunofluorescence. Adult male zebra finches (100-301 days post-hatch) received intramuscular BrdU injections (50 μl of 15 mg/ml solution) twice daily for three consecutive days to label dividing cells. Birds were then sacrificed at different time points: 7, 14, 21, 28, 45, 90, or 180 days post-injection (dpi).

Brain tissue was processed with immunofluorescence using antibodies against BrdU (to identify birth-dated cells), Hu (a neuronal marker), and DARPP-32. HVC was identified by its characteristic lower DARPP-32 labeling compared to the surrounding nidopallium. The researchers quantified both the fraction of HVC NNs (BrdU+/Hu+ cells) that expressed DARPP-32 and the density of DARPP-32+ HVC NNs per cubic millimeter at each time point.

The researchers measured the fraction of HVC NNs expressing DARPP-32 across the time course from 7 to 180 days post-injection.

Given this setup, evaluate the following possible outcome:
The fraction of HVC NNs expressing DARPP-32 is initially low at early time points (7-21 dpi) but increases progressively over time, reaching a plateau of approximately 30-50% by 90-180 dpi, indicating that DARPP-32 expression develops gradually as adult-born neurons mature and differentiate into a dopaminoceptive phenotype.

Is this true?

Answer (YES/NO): NO